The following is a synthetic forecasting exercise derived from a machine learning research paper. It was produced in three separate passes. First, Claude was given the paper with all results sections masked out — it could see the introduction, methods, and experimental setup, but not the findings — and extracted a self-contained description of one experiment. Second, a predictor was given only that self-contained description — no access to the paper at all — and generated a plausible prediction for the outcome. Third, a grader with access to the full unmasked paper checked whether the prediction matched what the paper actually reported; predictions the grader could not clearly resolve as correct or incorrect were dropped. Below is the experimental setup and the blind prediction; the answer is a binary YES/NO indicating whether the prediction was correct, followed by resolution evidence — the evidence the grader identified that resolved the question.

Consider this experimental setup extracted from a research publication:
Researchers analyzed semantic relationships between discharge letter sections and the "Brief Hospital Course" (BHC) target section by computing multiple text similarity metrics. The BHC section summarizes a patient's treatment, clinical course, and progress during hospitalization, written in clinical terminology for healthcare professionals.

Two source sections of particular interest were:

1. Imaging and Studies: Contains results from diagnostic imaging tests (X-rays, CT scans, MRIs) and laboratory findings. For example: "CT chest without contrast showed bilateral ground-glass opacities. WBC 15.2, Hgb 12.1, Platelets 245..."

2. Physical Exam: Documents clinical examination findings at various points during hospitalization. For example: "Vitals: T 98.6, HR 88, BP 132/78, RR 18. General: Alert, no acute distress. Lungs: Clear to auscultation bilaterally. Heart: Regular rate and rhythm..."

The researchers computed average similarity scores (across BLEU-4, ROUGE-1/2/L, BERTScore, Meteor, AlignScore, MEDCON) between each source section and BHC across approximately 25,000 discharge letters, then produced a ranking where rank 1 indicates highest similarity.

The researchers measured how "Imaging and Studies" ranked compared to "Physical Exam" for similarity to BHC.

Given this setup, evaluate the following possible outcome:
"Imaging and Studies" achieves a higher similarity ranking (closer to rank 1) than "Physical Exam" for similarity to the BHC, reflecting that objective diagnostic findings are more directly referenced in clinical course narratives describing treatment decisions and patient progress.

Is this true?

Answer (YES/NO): YES